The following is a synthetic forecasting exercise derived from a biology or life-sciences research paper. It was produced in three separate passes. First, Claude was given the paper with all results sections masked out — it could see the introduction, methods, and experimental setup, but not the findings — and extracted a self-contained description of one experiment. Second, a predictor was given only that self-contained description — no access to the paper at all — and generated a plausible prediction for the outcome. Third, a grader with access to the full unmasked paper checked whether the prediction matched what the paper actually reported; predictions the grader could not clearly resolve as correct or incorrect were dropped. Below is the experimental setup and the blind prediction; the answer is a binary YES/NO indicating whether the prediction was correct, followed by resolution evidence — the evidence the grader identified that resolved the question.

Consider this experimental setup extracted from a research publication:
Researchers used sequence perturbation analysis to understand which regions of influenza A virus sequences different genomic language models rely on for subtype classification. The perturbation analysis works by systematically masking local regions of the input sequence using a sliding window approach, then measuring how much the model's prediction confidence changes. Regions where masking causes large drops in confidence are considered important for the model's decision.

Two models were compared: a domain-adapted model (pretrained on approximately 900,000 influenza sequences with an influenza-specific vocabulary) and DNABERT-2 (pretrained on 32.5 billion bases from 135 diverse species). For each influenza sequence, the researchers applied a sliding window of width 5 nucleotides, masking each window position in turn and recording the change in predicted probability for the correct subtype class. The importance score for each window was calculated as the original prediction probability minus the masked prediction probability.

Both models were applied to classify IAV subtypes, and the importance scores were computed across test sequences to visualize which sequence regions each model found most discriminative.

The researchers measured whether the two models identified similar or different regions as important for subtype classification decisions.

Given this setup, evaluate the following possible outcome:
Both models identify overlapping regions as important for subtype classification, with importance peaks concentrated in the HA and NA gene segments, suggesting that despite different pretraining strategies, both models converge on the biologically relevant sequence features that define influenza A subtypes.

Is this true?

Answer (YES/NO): NO